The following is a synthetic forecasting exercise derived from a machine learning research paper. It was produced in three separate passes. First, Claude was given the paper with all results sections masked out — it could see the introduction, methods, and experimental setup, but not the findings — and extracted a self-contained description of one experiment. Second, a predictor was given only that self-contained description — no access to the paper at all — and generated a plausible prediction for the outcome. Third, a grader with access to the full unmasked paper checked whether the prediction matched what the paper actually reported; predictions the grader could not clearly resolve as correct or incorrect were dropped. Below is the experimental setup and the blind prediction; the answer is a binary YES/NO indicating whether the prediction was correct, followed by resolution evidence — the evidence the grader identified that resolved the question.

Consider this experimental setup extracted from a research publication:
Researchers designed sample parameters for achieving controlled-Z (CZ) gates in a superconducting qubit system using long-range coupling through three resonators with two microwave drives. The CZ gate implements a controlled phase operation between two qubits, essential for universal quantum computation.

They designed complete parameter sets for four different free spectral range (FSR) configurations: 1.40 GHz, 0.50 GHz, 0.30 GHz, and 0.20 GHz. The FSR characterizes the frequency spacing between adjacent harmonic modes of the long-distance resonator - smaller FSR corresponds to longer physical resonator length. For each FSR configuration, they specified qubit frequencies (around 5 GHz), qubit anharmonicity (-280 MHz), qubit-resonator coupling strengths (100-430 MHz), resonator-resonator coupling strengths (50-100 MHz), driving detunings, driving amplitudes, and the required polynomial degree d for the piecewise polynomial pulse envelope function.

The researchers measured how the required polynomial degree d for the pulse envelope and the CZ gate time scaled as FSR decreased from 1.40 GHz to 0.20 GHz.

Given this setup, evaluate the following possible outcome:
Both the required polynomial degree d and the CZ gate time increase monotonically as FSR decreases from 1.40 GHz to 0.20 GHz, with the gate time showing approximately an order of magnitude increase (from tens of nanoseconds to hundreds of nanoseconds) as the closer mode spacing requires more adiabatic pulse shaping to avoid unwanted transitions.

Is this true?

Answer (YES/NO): NO